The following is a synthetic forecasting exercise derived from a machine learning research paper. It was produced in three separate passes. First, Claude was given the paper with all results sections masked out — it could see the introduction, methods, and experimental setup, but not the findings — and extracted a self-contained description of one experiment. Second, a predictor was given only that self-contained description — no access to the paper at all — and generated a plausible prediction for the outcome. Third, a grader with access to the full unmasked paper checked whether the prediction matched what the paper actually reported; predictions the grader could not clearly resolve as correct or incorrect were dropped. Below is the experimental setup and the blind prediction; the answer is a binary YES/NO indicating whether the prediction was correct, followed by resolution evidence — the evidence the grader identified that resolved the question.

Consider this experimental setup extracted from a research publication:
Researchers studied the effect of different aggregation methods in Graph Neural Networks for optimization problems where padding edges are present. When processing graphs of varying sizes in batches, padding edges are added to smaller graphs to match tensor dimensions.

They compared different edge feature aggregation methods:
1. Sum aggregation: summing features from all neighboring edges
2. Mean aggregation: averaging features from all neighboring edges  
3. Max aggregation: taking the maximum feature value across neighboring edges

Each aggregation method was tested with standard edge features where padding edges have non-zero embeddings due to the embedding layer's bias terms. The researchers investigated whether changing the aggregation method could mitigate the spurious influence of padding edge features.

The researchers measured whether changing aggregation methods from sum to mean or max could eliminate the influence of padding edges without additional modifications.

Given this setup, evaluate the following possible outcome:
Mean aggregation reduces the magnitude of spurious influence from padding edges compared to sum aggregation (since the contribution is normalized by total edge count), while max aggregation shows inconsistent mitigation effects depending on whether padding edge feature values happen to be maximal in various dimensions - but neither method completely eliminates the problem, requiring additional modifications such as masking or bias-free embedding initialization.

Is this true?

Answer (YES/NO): NO